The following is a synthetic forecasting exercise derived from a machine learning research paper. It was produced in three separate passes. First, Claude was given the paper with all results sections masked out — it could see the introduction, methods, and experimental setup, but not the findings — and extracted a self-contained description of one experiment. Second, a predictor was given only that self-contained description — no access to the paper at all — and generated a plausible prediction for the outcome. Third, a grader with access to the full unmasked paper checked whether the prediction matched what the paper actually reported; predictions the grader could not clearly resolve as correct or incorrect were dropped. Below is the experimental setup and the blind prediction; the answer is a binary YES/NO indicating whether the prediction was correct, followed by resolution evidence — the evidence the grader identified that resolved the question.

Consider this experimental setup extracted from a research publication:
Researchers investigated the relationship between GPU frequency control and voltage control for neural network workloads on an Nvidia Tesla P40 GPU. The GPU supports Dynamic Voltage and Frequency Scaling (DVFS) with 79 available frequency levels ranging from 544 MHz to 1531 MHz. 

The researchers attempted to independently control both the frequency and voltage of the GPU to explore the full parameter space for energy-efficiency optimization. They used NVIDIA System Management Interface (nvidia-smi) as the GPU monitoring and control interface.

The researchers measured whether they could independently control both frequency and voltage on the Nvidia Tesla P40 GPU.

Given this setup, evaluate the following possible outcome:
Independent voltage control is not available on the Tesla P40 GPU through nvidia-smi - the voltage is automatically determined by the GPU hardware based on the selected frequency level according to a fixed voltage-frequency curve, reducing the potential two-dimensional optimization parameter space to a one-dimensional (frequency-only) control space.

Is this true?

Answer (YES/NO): YES